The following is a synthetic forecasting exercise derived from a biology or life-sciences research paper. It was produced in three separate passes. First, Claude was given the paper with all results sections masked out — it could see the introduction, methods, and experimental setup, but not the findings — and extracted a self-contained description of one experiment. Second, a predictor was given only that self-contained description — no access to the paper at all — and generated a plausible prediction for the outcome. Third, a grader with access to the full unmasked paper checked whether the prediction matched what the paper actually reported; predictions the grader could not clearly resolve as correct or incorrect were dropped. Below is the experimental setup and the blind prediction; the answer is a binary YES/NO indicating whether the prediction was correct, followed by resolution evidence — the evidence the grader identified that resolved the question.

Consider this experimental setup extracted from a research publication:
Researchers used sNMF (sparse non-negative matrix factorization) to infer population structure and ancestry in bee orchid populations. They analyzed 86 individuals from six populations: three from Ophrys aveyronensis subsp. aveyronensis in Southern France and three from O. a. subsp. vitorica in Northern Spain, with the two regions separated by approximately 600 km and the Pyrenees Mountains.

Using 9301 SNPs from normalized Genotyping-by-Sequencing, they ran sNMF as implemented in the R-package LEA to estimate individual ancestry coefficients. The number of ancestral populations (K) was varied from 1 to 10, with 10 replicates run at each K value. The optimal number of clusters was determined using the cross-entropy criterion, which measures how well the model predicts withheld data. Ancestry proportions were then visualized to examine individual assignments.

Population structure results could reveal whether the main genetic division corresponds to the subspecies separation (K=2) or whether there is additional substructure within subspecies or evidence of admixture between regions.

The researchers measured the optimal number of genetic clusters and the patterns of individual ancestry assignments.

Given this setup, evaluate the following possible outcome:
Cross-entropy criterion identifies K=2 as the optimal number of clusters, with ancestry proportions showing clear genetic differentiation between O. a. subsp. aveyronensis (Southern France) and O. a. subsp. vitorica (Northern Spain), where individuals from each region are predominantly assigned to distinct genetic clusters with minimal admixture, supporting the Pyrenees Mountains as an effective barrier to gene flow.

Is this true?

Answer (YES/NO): NO